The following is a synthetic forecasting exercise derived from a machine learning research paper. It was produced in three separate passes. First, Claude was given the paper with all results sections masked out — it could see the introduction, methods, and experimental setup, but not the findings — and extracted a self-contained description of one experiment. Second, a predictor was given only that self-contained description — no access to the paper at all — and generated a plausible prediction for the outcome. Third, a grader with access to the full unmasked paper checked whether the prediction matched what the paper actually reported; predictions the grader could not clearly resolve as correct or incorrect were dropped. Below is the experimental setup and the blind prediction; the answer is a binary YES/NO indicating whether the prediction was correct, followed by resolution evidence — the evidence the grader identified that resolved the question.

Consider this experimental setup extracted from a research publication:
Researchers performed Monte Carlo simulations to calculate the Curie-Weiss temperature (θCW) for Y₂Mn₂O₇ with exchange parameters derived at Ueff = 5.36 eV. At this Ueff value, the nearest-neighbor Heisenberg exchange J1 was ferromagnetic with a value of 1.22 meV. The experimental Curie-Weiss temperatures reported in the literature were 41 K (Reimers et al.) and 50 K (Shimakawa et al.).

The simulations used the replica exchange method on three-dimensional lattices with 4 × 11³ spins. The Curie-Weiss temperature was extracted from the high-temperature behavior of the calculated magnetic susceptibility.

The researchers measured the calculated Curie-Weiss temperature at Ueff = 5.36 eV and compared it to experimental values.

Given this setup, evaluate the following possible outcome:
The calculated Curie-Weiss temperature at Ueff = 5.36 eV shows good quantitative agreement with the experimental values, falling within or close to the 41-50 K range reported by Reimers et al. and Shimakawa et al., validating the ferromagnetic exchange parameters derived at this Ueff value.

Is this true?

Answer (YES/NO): NO